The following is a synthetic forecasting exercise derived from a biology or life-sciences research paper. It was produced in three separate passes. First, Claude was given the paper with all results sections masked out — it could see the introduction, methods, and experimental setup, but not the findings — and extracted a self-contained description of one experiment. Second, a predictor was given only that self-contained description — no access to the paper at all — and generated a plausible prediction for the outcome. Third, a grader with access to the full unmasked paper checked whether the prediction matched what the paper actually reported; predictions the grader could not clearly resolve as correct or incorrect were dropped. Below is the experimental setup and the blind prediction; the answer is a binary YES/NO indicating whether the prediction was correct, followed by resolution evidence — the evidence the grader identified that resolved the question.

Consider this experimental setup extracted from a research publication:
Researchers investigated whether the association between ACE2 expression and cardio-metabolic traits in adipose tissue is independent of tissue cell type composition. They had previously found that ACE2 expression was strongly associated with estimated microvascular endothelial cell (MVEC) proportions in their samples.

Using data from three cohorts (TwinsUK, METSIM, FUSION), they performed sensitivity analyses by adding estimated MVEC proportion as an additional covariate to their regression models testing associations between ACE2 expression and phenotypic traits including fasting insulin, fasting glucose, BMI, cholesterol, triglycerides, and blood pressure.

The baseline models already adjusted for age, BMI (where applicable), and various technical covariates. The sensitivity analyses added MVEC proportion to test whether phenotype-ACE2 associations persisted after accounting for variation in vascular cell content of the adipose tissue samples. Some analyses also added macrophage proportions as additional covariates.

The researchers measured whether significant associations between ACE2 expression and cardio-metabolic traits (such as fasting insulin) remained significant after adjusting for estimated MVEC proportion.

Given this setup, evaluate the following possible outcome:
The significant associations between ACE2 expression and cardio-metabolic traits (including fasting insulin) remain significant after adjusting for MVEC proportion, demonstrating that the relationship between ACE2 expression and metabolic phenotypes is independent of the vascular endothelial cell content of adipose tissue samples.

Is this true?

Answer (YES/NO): YES